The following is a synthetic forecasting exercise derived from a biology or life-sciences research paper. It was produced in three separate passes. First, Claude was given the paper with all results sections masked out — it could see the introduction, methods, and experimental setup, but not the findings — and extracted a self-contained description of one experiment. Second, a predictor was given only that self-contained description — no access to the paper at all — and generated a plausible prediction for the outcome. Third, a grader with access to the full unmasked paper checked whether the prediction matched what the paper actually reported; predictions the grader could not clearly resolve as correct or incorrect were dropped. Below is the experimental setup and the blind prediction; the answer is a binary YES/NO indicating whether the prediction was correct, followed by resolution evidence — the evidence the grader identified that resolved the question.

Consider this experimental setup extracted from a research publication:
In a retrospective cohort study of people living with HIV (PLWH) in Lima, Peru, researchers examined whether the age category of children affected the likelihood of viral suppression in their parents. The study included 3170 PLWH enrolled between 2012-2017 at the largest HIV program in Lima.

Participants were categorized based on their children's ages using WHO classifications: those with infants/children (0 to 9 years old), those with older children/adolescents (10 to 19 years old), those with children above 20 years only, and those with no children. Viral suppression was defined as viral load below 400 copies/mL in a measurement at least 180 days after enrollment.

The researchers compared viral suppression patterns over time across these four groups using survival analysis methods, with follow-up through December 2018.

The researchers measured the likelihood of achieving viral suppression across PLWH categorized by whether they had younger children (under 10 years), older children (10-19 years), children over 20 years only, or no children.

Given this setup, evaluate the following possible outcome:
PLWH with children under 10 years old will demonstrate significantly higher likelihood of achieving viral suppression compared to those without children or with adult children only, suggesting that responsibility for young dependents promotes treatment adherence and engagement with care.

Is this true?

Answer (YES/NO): NO